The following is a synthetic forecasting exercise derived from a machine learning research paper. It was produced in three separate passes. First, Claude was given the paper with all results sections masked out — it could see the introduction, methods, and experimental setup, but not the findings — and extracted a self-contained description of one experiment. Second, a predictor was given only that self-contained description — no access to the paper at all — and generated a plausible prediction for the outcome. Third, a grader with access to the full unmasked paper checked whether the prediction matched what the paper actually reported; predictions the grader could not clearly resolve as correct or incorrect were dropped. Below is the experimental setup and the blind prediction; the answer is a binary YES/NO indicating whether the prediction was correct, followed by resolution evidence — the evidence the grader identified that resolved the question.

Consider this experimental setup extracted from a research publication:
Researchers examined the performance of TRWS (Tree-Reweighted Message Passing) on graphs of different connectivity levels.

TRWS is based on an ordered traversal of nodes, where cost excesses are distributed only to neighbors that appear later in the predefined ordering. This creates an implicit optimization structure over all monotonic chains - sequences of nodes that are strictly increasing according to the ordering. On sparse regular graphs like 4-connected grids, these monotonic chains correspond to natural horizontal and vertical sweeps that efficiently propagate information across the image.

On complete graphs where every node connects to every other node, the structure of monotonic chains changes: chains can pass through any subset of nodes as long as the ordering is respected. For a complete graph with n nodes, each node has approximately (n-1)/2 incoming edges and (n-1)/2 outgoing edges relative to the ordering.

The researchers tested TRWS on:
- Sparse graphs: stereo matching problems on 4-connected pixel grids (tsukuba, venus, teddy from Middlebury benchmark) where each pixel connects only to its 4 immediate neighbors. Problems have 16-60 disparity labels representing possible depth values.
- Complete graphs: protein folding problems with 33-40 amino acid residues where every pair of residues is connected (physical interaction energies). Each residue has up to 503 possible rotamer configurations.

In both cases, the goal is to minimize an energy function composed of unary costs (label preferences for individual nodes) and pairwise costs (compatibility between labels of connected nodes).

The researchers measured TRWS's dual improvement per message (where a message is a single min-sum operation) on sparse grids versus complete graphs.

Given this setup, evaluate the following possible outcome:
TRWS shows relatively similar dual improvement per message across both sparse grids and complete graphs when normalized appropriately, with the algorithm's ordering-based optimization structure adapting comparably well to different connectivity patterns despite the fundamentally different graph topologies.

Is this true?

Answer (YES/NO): NO